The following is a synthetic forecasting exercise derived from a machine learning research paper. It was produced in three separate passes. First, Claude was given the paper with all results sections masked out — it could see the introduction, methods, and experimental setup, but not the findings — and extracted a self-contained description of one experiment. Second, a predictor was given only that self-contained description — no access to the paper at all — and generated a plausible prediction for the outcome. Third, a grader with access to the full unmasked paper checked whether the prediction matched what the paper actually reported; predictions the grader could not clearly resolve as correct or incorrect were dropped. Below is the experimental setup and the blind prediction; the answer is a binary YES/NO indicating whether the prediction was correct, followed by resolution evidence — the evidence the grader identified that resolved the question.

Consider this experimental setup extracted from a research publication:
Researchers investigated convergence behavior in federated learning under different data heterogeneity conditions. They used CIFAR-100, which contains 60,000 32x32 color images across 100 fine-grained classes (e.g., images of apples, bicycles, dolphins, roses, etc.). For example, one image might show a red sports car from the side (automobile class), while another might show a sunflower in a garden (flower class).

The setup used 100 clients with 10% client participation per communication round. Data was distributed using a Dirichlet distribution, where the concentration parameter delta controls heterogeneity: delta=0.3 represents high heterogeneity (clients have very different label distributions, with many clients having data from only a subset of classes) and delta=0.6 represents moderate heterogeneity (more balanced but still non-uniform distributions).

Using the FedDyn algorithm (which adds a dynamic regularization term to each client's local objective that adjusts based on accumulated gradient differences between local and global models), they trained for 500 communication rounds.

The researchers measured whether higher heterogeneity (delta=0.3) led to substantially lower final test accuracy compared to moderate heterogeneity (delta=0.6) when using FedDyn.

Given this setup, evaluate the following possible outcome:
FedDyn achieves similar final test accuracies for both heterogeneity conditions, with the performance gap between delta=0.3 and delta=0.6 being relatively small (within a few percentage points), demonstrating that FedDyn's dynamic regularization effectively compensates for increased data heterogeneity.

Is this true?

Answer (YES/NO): YES